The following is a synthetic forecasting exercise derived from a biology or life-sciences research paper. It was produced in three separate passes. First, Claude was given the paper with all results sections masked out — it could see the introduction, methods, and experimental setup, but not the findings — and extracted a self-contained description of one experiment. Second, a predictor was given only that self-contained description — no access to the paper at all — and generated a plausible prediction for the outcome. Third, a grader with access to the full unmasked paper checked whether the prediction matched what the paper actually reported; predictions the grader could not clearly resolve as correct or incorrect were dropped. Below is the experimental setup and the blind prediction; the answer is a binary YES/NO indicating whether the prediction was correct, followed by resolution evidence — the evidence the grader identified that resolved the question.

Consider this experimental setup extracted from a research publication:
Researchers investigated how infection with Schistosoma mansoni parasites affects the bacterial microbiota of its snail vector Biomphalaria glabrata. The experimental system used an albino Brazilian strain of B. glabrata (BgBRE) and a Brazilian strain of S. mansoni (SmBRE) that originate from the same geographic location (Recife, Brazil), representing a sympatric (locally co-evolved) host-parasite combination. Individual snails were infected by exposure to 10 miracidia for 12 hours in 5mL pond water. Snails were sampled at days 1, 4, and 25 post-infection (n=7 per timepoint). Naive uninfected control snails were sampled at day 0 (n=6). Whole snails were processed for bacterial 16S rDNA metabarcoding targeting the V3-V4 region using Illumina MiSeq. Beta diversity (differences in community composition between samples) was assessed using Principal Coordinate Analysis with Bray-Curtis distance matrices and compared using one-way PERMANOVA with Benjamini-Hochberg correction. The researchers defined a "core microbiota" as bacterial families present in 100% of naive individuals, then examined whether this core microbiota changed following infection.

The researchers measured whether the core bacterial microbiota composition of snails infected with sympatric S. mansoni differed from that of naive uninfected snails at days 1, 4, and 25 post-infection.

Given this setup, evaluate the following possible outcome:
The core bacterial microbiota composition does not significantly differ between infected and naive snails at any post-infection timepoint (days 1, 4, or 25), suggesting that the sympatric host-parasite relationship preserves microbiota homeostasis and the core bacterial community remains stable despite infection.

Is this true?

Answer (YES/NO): NO